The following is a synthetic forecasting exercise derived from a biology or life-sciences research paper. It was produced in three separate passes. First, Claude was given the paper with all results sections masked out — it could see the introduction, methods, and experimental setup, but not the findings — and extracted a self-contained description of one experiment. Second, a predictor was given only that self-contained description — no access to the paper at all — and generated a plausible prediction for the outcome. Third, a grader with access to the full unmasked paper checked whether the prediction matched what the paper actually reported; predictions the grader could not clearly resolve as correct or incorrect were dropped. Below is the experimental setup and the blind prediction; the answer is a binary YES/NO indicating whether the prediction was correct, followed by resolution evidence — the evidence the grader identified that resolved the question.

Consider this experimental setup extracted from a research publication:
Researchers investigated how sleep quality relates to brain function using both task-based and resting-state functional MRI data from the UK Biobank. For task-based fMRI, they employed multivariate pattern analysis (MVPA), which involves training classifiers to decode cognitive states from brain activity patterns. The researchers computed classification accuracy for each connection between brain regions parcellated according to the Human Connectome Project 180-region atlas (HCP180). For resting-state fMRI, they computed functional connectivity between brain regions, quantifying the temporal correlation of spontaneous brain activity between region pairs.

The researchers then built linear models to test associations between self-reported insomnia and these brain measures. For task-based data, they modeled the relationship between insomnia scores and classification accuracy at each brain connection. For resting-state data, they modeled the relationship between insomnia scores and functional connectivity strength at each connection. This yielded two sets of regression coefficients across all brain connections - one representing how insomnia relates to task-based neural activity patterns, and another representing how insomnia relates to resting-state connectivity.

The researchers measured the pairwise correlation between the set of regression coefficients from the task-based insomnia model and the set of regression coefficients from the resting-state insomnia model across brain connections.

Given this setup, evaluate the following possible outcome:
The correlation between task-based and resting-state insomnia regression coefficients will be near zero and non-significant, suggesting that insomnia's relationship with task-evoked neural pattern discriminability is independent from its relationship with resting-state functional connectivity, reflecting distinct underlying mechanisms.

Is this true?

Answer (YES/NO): NO